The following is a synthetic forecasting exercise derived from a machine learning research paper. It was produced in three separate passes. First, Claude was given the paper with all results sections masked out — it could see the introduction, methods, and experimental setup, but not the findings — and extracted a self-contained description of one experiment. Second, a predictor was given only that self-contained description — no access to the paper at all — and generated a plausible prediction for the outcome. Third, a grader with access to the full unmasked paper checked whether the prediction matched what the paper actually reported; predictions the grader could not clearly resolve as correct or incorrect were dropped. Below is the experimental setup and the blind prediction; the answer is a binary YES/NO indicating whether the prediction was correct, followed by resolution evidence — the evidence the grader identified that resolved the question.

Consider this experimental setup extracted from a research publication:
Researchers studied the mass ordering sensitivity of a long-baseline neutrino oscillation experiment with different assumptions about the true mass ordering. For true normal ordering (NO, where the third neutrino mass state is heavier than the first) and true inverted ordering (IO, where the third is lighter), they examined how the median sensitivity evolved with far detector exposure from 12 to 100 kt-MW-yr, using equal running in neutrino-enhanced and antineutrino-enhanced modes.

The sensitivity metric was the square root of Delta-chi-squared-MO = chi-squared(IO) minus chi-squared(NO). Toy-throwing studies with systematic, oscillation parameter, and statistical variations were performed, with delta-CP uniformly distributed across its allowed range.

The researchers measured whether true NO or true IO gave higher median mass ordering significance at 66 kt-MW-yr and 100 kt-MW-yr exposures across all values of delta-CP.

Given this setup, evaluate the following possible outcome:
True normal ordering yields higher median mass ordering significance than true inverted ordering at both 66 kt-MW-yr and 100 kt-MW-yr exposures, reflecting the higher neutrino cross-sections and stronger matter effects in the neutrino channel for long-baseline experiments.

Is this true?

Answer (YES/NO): YES